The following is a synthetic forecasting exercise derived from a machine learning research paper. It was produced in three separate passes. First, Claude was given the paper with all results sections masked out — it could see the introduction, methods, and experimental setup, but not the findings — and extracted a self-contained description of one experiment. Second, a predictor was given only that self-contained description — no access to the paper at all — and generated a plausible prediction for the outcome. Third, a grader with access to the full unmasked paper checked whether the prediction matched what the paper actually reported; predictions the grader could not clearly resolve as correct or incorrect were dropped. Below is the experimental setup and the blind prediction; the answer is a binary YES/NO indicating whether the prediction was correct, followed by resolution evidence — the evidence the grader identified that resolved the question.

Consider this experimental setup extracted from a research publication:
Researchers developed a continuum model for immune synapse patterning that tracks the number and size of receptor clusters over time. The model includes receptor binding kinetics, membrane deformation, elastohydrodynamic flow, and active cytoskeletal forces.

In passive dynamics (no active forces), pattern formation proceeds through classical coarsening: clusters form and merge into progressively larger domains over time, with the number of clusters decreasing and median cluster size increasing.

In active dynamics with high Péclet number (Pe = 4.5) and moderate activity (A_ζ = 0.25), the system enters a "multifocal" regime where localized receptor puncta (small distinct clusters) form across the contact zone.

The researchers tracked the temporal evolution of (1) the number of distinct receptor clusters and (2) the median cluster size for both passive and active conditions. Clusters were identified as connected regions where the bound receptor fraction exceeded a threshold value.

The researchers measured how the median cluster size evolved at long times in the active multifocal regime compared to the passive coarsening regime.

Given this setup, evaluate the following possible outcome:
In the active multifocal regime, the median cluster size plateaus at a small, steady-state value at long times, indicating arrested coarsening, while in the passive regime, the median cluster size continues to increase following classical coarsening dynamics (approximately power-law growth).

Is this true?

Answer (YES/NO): NO